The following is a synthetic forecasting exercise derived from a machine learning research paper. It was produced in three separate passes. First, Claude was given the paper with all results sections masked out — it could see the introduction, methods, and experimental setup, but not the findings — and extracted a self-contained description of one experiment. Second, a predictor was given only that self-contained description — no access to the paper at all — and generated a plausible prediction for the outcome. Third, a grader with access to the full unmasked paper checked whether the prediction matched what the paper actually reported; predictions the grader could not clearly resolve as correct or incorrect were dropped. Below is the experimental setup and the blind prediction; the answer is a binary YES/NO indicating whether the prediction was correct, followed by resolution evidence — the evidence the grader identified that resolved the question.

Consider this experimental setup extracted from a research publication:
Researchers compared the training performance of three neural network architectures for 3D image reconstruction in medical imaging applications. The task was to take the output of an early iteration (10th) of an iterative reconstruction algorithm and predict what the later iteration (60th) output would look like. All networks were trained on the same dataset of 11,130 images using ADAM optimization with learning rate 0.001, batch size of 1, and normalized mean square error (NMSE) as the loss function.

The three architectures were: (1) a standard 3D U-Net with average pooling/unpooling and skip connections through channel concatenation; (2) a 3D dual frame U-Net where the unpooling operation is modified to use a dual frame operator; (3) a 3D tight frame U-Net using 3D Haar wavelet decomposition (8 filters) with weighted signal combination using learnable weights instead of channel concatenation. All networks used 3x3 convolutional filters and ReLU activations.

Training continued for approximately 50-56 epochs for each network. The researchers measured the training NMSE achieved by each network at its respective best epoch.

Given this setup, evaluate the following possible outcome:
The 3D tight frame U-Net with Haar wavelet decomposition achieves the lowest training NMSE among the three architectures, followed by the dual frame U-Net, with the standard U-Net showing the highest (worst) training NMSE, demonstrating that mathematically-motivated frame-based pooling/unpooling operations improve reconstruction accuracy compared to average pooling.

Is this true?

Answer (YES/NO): YES